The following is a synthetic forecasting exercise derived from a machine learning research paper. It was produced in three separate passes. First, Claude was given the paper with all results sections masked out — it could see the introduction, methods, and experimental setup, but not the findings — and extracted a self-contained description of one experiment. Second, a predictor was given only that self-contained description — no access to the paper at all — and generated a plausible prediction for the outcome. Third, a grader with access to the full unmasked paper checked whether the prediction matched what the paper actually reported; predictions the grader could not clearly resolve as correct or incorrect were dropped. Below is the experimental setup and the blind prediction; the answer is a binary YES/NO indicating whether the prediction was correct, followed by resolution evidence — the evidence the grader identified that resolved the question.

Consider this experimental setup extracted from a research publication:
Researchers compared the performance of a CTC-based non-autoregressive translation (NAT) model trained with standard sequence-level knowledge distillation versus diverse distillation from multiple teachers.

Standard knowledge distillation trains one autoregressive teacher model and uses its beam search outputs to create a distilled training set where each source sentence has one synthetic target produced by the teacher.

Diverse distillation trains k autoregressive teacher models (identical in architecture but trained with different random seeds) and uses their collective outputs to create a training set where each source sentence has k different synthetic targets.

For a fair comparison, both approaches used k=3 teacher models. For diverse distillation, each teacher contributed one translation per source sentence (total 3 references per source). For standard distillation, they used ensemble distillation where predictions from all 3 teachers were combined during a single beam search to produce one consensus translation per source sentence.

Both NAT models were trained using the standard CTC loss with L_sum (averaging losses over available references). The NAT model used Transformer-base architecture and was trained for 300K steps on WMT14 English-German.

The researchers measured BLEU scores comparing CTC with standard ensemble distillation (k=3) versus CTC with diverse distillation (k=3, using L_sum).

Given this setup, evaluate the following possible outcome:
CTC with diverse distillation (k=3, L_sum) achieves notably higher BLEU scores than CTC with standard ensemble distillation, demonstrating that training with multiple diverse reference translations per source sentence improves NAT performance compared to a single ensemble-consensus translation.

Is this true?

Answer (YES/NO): NO